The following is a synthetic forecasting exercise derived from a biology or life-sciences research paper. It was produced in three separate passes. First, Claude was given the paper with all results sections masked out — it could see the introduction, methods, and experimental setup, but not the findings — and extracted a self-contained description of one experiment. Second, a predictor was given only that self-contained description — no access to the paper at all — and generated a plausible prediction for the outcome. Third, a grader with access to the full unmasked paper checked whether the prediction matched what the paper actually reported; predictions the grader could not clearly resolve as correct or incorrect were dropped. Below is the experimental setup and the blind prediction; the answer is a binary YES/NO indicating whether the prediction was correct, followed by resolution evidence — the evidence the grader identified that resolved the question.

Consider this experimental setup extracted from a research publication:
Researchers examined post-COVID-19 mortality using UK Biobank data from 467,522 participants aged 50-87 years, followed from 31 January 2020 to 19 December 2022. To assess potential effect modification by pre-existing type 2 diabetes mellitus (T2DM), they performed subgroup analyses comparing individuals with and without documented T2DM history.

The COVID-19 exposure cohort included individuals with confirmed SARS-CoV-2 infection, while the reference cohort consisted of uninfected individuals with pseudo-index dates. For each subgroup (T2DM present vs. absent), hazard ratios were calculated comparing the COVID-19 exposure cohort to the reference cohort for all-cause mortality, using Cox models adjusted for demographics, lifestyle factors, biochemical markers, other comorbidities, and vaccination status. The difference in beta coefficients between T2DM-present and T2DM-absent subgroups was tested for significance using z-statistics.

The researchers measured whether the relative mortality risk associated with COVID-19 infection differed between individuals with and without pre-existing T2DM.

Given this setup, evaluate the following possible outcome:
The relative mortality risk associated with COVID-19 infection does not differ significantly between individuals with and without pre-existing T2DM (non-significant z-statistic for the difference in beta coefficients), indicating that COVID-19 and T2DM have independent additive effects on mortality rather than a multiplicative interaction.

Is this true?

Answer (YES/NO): YES